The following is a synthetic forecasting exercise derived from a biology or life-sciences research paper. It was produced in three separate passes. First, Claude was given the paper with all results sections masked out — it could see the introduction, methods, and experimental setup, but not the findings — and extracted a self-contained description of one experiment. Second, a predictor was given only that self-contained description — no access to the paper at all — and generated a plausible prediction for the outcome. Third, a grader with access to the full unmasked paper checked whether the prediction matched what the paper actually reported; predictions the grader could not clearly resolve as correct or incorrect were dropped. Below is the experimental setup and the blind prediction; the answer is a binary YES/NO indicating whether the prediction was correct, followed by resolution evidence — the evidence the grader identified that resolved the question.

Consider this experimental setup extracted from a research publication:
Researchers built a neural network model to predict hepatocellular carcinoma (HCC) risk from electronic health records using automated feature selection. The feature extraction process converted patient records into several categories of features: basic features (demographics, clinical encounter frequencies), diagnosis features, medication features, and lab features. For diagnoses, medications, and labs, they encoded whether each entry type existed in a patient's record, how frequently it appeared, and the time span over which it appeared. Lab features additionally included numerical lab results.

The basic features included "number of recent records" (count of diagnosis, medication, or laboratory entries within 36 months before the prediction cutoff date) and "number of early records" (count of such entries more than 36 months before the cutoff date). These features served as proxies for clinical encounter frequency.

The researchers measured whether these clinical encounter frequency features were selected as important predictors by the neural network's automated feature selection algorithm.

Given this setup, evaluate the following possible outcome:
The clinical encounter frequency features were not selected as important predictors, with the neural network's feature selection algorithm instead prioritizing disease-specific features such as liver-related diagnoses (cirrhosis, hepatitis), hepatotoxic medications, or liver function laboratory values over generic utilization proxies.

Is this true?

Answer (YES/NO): NO